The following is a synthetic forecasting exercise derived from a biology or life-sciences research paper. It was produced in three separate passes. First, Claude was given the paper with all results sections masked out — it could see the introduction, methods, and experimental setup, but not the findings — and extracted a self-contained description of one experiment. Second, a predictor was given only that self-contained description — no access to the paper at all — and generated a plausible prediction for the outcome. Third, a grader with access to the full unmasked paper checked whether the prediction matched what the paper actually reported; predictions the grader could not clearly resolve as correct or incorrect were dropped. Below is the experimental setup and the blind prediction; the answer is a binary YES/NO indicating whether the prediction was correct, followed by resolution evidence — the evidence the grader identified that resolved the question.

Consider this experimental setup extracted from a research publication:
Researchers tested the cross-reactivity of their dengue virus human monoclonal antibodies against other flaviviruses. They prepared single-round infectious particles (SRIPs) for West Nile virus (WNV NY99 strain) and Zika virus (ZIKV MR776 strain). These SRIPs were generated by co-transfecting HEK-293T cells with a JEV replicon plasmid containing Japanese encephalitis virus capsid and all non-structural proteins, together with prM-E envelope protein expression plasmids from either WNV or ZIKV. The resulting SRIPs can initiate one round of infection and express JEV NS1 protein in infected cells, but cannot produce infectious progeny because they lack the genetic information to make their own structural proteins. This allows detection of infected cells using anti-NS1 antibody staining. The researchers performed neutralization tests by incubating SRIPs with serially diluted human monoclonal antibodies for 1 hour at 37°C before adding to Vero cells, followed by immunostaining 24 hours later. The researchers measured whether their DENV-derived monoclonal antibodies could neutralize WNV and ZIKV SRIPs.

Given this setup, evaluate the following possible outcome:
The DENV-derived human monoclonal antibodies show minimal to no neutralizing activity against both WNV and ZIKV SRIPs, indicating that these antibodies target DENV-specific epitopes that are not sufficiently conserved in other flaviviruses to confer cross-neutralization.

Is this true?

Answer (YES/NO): NO